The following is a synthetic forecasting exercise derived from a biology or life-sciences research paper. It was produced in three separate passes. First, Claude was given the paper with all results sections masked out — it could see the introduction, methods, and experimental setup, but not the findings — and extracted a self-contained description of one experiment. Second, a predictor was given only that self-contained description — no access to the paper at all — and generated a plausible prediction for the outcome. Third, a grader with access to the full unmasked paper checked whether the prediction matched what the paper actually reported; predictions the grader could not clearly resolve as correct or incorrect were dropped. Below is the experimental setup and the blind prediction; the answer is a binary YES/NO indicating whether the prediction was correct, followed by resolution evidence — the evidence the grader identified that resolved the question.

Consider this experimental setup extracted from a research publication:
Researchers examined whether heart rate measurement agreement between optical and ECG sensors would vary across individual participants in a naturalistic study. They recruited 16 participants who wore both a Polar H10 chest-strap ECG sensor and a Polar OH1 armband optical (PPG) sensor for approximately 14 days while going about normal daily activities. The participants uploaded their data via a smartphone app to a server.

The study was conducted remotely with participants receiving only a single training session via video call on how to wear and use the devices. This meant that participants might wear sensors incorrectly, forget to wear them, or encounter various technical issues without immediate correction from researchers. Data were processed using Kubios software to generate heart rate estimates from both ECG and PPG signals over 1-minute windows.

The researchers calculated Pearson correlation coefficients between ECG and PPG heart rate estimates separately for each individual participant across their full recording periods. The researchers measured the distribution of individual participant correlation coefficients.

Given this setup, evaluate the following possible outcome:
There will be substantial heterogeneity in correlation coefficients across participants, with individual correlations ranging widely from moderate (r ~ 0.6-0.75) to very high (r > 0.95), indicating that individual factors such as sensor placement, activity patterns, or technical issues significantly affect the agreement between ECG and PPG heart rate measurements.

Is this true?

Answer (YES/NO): NO